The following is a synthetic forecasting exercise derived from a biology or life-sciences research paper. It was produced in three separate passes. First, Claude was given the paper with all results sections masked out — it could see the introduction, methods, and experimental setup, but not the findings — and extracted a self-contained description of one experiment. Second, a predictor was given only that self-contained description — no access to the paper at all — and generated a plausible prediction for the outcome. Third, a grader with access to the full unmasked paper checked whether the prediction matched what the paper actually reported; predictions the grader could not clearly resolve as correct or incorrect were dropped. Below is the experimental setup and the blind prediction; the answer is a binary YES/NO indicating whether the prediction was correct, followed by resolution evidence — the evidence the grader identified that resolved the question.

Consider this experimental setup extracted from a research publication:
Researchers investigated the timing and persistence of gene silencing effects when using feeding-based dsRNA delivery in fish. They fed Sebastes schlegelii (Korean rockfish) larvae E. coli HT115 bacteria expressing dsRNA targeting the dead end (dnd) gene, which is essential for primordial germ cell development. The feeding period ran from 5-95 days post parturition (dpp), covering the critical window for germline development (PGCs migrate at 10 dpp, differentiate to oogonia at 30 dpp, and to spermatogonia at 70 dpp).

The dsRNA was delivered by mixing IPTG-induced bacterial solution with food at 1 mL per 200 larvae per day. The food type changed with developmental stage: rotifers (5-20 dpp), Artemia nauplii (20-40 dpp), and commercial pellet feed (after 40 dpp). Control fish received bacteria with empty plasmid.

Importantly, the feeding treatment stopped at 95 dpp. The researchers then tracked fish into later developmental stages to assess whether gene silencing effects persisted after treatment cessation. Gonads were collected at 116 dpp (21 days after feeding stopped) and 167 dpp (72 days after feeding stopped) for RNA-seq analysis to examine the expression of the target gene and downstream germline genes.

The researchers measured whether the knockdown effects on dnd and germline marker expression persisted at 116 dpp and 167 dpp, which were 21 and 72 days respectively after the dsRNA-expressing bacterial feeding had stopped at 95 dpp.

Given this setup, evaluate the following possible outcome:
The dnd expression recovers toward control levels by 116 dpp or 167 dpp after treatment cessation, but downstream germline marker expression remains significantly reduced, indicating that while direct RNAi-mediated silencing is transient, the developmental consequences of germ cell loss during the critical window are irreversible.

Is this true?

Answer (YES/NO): NO